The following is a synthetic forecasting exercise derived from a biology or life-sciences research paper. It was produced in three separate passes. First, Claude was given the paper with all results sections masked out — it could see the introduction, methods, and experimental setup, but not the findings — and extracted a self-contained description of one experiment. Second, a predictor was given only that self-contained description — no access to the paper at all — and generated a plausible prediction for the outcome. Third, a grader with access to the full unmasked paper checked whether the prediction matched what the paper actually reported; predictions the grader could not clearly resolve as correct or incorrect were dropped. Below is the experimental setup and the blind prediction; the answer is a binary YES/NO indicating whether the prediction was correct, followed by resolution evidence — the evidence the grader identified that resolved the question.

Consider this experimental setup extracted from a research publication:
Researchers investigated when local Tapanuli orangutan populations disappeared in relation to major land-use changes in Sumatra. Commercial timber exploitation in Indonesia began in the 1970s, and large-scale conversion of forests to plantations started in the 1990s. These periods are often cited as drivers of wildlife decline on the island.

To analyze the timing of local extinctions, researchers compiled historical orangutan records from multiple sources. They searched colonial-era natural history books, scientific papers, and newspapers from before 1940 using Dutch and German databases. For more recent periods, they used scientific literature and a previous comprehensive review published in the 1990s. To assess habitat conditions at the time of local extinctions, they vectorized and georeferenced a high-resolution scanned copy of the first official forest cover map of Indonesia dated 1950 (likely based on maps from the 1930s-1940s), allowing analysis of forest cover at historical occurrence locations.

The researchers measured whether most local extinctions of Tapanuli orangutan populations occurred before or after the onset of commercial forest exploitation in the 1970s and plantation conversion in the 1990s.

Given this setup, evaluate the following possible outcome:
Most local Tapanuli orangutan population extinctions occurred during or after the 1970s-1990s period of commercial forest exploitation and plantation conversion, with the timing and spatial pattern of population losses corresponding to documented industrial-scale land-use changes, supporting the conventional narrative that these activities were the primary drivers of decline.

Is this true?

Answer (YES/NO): NO